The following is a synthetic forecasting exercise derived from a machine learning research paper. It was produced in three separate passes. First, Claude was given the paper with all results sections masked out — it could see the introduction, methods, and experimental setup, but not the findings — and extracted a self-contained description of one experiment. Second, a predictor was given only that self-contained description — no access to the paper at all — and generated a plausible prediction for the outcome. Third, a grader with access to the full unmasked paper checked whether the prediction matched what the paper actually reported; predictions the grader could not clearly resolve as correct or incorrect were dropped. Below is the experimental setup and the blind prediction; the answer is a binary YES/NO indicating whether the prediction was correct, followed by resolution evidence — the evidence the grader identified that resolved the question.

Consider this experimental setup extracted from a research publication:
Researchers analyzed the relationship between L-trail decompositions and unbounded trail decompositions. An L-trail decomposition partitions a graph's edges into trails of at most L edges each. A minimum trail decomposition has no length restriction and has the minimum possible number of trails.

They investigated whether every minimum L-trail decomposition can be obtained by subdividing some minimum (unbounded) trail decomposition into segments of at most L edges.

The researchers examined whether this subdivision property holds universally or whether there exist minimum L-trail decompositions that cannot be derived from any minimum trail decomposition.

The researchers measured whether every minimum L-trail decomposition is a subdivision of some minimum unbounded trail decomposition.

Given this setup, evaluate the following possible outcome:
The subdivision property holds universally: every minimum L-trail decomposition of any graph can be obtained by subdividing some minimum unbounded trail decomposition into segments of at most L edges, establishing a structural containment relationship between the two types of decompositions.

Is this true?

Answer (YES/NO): NO